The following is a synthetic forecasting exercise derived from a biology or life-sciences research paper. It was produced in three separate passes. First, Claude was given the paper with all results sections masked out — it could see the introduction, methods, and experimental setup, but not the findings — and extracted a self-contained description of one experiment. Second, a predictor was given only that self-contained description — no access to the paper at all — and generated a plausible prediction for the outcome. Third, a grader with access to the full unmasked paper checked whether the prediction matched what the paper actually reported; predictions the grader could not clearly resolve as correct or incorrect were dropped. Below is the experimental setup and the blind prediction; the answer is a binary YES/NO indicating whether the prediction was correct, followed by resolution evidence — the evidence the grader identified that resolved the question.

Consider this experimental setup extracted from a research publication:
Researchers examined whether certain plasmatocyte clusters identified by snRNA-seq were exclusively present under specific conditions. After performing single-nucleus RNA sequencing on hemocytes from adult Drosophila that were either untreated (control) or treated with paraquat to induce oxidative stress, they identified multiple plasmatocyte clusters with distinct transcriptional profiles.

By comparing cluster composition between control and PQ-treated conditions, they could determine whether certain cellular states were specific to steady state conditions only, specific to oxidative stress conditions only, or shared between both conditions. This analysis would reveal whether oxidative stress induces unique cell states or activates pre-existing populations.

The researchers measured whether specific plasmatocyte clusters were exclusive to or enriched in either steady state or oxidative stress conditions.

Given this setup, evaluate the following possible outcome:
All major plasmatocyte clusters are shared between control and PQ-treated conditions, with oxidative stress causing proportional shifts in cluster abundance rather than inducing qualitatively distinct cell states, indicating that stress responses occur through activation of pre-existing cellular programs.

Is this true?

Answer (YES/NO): NO